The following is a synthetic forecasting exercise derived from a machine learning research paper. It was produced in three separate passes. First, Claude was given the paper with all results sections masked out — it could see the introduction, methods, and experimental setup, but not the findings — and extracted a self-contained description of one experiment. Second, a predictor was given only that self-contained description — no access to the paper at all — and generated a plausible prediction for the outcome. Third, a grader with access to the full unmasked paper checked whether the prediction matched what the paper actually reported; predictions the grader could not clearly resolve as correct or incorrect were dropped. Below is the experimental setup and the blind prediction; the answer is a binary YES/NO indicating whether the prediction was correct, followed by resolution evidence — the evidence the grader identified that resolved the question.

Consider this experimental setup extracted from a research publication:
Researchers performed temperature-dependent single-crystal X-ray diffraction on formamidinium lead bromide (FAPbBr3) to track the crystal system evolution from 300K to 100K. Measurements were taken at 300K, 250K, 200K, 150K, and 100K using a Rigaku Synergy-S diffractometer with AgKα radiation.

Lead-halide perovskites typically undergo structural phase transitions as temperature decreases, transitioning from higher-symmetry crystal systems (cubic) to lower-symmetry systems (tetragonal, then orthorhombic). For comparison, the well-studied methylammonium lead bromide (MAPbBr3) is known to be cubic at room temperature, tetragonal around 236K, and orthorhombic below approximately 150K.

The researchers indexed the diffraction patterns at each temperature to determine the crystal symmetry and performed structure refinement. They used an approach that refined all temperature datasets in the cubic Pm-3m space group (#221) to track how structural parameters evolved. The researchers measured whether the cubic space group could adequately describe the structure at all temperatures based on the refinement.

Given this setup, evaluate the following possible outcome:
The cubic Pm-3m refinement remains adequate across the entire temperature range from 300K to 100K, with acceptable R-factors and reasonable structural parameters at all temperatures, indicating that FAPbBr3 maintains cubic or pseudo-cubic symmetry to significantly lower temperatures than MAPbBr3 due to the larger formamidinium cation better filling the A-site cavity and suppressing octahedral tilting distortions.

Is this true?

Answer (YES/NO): NO